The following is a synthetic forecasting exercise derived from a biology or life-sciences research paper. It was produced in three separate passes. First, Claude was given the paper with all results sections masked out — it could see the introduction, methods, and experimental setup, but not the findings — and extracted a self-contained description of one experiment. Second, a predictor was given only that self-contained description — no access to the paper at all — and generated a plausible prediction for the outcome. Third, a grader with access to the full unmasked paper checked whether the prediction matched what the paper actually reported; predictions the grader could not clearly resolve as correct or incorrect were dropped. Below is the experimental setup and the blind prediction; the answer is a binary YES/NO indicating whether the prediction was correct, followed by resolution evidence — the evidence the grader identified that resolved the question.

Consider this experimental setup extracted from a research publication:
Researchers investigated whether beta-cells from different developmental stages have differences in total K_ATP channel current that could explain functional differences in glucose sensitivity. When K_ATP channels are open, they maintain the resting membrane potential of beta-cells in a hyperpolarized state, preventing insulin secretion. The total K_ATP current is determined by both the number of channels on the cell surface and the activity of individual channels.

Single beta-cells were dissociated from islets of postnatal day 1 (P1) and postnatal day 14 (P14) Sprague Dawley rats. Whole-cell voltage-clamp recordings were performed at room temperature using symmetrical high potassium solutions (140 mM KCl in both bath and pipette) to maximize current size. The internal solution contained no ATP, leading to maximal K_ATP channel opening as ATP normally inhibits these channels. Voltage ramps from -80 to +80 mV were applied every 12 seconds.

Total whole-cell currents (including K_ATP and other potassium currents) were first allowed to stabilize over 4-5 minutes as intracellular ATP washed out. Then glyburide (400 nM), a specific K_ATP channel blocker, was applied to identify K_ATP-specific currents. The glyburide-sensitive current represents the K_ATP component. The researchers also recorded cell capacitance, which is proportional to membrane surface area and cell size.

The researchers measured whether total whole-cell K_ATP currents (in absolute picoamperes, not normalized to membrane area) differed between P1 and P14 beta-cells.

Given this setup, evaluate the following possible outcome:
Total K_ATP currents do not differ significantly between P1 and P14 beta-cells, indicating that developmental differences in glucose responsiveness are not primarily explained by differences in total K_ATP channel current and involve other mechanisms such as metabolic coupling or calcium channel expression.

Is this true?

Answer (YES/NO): NO